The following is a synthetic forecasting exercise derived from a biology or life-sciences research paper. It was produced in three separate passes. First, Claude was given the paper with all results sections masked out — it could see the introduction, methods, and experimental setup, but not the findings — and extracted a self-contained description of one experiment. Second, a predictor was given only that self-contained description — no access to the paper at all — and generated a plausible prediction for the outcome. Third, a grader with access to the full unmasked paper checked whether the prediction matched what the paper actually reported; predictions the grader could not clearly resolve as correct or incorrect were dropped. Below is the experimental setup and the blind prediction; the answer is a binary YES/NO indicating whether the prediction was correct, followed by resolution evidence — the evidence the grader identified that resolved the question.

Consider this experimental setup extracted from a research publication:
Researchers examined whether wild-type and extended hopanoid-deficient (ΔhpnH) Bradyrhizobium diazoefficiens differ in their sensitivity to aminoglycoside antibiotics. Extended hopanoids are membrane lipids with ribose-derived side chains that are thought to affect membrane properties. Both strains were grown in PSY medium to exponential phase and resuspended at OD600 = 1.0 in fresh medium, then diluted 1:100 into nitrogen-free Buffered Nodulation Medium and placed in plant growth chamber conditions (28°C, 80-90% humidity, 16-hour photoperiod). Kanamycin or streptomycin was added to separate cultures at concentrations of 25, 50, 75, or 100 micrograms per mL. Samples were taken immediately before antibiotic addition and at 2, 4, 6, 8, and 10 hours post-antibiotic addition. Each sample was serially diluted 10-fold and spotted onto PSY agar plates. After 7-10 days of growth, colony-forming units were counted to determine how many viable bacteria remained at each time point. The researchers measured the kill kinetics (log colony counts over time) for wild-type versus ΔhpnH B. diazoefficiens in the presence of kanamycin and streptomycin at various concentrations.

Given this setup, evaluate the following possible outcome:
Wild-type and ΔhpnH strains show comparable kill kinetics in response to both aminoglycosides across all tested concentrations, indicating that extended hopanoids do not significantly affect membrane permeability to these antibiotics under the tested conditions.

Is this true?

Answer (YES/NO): NO